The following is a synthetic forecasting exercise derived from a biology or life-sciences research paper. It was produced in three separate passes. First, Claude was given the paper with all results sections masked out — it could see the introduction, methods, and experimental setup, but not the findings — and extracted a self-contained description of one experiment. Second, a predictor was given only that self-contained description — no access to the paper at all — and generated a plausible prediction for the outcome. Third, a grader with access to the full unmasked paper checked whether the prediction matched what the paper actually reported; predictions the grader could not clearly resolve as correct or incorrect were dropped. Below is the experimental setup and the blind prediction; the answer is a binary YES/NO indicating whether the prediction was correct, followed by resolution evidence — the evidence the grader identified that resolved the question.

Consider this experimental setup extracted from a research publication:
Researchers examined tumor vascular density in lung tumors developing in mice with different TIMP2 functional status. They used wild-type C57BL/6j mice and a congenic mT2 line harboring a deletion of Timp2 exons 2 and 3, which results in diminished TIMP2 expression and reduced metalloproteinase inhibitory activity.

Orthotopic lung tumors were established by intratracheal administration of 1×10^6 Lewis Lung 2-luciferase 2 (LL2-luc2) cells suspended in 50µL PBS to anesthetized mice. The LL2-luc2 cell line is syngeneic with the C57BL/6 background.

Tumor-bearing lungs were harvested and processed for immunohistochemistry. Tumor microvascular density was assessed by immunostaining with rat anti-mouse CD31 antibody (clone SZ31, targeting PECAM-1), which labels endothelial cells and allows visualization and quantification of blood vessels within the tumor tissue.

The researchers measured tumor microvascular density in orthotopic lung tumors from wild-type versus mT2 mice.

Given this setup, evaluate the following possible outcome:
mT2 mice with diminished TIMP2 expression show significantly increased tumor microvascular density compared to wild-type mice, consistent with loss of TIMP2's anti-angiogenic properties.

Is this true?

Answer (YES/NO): YES